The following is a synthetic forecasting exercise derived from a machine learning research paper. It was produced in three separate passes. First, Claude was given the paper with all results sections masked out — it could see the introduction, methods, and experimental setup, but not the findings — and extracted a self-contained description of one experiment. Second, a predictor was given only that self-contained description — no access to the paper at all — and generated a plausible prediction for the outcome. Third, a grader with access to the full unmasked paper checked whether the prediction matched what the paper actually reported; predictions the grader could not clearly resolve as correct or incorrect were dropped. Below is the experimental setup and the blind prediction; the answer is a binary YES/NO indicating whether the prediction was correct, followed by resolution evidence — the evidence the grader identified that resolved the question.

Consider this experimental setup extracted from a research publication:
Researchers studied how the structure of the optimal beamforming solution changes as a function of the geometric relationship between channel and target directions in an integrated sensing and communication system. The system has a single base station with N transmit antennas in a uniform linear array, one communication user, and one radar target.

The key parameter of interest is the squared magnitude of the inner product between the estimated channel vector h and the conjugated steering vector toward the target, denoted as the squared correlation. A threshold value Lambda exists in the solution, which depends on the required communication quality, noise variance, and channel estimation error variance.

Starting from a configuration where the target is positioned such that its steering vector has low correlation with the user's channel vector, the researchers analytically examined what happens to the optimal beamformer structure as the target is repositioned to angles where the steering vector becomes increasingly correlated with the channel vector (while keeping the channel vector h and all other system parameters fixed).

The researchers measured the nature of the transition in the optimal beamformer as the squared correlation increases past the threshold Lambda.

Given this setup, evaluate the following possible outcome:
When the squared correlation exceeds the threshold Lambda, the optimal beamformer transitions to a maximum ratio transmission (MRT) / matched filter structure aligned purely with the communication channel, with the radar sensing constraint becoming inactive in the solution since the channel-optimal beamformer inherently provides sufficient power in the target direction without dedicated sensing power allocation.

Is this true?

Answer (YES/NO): NO